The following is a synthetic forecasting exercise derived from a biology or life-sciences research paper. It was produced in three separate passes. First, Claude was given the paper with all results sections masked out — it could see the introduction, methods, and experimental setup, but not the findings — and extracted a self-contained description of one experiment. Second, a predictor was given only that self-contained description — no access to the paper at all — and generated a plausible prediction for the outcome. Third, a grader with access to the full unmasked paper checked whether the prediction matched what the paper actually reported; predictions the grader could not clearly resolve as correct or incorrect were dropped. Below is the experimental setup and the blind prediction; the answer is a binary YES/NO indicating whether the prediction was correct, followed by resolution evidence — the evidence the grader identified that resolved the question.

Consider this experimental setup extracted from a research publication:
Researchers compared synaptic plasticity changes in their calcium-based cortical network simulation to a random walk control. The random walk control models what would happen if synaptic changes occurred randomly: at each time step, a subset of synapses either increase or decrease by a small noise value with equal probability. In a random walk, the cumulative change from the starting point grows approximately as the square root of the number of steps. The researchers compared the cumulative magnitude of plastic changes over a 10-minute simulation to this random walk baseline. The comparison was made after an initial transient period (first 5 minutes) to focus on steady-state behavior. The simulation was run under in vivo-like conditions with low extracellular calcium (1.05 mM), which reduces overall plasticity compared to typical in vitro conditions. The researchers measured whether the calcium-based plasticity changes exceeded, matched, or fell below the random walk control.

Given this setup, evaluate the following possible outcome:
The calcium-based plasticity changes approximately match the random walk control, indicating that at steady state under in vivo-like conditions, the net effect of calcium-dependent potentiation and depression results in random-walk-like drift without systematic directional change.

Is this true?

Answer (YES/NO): NO